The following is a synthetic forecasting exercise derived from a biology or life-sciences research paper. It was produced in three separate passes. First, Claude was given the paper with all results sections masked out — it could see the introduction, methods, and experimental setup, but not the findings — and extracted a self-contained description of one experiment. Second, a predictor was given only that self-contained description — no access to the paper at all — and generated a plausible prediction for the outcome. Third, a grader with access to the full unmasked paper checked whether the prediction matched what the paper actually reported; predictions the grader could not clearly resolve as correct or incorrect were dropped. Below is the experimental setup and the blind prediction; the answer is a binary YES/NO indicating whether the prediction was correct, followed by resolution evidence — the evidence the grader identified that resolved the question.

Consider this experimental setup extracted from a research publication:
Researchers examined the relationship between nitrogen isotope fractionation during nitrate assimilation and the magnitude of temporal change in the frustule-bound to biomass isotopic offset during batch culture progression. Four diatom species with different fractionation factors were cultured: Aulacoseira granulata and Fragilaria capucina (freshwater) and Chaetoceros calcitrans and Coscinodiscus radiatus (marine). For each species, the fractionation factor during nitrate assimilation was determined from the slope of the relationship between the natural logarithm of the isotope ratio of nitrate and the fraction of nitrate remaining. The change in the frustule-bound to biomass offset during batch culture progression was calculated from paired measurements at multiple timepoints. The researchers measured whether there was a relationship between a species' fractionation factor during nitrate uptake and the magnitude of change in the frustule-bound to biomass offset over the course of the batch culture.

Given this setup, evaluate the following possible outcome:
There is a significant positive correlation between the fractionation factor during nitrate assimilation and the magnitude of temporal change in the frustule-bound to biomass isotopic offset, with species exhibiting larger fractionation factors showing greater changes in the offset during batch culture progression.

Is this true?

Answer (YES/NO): NO